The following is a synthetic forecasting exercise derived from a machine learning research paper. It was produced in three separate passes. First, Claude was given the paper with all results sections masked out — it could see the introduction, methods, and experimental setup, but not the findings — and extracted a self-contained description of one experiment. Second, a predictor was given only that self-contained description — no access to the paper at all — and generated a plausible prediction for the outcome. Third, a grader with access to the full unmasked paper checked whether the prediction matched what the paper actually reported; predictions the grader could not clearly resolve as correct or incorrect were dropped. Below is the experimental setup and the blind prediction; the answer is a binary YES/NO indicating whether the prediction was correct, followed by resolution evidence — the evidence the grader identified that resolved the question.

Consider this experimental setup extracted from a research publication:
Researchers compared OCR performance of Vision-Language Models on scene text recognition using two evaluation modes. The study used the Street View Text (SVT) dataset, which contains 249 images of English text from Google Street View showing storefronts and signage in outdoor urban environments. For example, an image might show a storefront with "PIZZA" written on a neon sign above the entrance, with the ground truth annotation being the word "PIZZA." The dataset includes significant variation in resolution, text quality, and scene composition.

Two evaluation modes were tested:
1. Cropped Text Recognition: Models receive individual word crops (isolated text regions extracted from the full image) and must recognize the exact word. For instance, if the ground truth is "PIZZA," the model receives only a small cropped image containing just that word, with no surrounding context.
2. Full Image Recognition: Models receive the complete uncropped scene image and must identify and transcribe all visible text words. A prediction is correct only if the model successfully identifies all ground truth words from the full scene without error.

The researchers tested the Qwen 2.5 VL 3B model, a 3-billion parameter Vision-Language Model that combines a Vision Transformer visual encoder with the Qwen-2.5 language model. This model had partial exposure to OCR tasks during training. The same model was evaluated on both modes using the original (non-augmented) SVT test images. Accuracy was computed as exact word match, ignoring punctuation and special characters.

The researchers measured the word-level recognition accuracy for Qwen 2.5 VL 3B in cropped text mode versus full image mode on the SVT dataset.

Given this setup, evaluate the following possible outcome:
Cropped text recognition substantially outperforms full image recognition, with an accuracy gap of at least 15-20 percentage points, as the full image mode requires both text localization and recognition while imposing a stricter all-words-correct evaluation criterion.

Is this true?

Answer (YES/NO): YES